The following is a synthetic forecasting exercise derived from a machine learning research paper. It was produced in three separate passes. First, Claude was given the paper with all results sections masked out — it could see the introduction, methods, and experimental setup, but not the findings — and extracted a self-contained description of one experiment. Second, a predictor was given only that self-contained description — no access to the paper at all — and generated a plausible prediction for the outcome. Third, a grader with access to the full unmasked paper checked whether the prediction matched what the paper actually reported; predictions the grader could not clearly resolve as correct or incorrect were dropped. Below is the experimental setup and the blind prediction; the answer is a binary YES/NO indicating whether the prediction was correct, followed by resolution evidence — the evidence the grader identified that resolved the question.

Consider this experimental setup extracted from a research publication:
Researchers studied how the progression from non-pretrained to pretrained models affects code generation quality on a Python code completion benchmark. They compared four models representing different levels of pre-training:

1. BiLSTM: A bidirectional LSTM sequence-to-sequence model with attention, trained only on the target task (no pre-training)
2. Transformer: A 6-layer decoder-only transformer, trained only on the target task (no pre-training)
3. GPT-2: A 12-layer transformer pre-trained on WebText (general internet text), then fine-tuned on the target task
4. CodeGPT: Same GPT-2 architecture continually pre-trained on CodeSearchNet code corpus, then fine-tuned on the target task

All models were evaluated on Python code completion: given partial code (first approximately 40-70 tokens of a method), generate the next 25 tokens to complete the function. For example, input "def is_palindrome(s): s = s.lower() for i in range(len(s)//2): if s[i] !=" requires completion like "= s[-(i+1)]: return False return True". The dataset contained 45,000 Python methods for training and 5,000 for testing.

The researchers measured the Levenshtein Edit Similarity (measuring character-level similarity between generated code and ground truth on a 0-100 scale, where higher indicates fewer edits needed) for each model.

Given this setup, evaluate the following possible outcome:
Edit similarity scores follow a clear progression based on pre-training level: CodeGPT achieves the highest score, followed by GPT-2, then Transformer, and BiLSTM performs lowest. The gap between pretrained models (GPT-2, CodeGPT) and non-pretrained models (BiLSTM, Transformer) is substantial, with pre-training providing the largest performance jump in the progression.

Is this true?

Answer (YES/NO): NO